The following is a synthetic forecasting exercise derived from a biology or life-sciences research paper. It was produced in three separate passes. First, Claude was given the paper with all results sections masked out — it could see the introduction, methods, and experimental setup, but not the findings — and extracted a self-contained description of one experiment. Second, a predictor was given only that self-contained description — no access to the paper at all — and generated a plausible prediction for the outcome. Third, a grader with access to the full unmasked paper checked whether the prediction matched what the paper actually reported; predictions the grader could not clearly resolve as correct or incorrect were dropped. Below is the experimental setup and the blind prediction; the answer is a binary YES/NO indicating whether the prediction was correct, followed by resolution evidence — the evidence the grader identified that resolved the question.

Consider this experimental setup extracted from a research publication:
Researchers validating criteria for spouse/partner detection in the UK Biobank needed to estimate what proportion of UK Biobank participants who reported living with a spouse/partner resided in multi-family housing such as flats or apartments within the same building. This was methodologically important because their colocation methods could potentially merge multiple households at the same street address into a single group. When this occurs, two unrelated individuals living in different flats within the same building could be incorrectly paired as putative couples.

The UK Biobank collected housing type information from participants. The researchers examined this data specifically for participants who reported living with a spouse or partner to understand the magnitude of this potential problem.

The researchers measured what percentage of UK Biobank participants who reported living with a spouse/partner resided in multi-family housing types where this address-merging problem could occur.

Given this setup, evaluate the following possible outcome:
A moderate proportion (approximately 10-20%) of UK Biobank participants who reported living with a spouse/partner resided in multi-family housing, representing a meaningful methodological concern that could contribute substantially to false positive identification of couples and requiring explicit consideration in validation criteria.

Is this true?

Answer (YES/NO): NO